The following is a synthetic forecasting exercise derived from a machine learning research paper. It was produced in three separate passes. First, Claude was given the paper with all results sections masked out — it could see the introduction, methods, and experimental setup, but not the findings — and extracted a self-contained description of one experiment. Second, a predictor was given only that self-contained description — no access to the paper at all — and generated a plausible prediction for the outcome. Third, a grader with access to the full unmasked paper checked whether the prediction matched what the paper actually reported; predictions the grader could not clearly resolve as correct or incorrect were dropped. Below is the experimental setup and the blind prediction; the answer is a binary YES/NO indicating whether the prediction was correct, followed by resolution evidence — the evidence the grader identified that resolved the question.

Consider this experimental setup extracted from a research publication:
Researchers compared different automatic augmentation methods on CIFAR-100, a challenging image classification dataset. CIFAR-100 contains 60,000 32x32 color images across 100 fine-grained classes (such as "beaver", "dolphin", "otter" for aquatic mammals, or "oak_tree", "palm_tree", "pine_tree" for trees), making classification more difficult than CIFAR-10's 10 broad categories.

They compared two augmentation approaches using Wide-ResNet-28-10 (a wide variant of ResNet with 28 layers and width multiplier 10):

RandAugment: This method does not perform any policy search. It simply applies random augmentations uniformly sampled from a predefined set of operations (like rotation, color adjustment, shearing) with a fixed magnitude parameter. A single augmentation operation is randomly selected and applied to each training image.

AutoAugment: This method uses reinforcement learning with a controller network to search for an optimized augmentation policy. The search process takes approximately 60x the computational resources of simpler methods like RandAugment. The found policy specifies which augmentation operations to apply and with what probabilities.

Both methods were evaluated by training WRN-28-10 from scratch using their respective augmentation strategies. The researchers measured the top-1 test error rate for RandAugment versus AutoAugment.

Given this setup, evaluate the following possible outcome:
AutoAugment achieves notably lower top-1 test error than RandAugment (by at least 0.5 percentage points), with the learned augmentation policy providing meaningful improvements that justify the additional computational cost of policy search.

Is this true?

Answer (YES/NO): NO